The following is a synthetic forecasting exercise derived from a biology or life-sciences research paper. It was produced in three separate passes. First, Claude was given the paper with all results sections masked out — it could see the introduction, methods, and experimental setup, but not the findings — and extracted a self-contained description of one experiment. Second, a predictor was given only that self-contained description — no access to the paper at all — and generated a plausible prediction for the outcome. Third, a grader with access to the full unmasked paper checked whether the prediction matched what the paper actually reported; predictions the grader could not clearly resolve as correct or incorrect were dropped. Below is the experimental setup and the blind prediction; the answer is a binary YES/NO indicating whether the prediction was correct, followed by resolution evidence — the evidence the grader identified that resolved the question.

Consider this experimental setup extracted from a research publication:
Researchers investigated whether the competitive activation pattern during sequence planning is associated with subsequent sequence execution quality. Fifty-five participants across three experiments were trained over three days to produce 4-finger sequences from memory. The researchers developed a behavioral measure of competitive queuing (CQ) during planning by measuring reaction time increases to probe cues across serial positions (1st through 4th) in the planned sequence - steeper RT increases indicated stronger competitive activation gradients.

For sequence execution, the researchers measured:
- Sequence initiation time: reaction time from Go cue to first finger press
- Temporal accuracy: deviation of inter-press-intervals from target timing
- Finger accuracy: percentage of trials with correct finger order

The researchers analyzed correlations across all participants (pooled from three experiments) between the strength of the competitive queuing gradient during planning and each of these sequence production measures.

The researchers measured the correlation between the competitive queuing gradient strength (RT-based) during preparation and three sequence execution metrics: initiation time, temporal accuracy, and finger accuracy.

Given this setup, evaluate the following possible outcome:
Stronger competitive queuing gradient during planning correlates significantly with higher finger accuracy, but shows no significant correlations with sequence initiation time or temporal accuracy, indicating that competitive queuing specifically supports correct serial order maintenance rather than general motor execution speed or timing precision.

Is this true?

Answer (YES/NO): NO